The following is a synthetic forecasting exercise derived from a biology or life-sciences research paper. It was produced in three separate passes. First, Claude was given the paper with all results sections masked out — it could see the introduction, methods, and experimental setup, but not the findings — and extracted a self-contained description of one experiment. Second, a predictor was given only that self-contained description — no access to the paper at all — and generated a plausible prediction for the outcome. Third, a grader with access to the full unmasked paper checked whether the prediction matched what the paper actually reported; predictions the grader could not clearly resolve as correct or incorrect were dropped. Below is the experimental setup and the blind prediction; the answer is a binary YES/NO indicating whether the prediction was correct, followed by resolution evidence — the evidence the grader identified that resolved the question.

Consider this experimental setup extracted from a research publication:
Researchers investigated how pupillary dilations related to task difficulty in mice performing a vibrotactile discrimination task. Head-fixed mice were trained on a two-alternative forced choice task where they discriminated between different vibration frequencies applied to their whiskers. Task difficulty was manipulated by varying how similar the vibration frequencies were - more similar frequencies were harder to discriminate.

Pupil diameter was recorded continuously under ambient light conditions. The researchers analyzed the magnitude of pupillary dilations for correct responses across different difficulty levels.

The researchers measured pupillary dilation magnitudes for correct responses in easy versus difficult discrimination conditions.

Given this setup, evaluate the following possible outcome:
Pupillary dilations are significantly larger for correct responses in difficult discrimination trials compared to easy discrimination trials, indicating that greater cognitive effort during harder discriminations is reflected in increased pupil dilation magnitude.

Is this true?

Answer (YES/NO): NO